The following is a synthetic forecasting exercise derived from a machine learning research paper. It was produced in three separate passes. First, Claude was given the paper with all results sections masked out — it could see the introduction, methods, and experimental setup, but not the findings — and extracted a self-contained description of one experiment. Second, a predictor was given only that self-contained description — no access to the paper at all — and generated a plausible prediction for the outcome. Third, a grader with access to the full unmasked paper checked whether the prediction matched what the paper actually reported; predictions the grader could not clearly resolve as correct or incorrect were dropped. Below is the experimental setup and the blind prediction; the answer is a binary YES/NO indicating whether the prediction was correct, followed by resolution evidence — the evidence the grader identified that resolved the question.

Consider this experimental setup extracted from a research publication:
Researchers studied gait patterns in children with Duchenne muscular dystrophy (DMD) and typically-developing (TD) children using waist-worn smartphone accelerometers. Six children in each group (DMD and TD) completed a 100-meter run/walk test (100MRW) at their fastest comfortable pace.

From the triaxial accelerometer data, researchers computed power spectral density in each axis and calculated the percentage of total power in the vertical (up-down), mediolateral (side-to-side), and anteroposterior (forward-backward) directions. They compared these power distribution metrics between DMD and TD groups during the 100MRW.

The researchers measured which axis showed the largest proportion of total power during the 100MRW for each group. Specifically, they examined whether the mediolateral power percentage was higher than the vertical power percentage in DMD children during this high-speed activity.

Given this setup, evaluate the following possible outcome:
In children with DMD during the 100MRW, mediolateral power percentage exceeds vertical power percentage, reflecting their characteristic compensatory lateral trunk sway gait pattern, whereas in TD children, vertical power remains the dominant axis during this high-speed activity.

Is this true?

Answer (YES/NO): YES